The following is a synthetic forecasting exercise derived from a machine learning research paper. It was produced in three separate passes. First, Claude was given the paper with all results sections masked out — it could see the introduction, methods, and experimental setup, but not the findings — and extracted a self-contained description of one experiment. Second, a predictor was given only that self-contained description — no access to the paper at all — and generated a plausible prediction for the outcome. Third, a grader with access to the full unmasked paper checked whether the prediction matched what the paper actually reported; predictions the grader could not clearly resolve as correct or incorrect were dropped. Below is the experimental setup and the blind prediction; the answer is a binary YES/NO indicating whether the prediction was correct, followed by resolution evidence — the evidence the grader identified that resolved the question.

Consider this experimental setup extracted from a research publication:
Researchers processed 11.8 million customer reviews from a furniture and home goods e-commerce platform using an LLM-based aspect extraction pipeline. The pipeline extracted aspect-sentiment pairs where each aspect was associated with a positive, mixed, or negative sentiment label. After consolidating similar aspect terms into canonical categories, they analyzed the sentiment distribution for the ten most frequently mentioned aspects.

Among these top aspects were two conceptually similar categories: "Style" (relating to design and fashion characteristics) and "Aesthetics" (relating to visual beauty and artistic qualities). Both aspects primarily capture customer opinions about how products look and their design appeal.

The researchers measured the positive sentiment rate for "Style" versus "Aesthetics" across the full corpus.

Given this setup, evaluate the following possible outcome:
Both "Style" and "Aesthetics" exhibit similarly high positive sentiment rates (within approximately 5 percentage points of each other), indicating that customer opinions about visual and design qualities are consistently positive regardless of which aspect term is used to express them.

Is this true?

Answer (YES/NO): YES